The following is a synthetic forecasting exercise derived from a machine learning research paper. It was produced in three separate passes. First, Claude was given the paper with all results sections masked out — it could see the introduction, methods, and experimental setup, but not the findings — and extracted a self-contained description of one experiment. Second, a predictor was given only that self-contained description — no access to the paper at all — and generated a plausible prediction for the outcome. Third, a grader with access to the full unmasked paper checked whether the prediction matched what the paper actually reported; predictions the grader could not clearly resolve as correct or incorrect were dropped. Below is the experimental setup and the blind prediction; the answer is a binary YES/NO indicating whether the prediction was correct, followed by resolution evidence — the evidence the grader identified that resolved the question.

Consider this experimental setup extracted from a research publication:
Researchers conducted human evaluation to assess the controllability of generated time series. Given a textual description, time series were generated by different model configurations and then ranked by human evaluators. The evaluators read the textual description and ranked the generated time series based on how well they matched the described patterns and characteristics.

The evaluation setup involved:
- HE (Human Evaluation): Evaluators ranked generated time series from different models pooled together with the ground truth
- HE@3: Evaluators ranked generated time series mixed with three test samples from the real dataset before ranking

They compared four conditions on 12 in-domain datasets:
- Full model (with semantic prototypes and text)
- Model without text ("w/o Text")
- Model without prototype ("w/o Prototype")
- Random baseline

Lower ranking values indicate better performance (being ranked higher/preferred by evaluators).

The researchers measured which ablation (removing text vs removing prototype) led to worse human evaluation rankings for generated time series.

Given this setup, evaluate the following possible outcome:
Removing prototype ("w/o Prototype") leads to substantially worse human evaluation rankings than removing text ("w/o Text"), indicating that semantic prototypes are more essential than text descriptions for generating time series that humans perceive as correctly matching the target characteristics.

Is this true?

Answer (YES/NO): NO